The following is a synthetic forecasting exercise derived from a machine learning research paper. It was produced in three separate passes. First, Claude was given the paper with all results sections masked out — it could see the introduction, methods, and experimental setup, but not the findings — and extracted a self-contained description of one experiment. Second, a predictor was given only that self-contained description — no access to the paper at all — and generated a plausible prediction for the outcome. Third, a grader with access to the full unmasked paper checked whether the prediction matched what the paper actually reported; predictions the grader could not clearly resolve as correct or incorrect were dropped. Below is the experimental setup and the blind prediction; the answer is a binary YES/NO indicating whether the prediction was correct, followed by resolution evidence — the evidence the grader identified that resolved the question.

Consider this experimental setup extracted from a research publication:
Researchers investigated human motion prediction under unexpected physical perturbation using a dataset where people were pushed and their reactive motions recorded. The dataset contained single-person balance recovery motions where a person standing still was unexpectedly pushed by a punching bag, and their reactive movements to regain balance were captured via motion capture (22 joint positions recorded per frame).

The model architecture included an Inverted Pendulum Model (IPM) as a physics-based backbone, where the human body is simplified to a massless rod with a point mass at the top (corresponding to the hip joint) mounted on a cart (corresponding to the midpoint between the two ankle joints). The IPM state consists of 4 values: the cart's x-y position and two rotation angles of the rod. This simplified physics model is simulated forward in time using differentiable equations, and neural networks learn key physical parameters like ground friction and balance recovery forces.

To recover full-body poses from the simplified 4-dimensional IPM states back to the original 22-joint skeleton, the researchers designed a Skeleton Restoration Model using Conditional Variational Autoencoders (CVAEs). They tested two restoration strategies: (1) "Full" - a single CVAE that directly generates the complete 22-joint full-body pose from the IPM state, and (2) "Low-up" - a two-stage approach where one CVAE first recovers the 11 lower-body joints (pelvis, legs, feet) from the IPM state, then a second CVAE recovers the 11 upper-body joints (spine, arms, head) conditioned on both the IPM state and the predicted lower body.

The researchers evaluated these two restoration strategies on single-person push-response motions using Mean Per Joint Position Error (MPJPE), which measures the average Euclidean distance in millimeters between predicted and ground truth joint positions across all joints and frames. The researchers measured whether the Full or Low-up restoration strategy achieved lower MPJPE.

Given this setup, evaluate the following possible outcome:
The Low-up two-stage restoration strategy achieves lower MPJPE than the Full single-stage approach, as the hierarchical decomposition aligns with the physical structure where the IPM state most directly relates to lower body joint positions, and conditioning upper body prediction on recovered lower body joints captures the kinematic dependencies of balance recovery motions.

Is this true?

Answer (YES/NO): YES